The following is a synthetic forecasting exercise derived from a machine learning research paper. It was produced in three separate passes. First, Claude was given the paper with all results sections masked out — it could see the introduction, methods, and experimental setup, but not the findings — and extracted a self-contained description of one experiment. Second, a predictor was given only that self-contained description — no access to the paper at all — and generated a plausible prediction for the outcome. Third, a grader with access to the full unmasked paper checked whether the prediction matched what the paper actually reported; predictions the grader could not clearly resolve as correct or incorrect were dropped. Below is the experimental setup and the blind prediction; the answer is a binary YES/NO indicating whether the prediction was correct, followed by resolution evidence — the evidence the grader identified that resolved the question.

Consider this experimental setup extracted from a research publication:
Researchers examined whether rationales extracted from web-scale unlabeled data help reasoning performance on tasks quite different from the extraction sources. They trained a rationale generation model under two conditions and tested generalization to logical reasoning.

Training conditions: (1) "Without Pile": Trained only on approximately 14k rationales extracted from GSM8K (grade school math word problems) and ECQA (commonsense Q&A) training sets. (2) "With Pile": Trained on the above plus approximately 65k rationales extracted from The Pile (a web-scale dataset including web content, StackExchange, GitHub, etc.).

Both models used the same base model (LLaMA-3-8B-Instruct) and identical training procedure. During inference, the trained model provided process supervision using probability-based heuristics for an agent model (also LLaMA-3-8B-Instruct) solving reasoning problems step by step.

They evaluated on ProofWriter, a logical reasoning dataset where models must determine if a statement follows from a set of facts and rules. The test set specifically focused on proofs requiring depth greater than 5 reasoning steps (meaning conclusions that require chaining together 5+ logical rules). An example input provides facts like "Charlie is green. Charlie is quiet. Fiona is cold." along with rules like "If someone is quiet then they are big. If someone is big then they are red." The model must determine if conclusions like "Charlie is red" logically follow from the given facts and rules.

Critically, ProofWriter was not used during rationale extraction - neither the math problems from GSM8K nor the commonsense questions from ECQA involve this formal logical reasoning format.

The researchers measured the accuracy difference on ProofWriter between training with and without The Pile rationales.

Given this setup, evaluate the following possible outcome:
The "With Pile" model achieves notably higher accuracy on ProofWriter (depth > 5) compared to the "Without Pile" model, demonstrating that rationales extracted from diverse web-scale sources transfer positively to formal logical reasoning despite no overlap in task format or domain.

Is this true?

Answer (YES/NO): YES